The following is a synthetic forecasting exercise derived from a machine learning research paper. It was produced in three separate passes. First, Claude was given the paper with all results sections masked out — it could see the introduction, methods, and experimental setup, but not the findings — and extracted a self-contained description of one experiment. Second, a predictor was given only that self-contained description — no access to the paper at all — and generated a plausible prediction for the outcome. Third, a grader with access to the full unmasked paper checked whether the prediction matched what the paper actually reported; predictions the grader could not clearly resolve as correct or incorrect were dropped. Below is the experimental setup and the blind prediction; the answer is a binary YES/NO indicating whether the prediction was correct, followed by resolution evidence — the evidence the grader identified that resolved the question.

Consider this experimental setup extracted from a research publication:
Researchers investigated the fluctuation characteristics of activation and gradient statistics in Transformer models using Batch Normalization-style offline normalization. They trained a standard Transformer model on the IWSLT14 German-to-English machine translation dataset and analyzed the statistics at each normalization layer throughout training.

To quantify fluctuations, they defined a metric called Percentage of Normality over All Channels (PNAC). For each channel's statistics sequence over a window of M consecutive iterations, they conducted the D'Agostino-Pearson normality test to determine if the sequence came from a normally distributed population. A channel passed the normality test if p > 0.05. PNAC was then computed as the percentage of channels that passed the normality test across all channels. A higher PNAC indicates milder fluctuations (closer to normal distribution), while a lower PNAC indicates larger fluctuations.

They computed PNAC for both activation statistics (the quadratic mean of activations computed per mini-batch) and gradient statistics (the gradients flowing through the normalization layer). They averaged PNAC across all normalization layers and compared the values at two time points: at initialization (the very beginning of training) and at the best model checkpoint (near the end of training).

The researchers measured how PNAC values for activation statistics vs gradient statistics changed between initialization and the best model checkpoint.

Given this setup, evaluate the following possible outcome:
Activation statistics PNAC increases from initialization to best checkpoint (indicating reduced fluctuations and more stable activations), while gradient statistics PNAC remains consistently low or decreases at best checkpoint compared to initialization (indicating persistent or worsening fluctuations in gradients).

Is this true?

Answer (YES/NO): NO